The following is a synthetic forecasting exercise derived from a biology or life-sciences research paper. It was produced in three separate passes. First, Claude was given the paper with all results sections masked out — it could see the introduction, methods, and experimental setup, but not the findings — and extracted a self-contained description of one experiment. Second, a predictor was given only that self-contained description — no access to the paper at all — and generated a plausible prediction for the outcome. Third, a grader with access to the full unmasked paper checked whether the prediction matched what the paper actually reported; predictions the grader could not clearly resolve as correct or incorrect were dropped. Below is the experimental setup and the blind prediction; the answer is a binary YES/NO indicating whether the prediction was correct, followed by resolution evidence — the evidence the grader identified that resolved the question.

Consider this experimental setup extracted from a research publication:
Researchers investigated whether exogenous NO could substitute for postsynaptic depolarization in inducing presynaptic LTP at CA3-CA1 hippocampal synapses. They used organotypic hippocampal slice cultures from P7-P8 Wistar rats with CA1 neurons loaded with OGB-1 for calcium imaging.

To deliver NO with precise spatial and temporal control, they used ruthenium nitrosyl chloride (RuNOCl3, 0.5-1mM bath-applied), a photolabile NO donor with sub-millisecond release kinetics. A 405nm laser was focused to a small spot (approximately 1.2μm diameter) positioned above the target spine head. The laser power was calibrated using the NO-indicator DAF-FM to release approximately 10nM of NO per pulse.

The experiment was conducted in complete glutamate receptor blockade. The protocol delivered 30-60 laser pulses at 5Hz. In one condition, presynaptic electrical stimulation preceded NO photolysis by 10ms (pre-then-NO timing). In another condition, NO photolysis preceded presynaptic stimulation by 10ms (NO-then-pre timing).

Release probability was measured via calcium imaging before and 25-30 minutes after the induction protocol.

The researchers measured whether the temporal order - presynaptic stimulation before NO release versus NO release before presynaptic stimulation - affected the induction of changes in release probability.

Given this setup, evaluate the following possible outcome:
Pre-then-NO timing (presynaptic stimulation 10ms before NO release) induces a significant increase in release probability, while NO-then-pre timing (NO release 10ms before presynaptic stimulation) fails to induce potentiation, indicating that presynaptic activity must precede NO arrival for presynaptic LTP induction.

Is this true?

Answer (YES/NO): YES